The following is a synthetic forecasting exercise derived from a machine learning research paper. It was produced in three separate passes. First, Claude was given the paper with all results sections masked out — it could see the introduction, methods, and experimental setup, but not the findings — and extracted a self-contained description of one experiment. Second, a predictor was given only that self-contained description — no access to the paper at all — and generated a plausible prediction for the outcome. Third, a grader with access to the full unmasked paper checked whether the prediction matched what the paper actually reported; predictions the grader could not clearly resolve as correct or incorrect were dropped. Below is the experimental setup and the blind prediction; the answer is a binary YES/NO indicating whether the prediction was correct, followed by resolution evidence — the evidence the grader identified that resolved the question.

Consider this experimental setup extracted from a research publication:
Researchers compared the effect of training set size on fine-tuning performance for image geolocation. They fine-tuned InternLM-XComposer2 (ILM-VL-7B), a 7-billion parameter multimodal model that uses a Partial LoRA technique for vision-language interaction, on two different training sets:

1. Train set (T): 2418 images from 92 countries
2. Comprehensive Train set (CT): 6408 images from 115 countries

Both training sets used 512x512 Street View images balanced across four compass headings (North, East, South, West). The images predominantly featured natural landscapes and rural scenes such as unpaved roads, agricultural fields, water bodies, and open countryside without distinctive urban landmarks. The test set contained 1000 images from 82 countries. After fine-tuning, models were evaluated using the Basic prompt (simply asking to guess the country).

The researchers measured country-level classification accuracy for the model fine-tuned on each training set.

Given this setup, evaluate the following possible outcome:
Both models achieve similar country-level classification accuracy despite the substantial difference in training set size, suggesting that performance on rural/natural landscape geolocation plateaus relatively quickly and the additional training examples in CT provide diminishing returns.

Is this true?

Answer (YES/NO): NO